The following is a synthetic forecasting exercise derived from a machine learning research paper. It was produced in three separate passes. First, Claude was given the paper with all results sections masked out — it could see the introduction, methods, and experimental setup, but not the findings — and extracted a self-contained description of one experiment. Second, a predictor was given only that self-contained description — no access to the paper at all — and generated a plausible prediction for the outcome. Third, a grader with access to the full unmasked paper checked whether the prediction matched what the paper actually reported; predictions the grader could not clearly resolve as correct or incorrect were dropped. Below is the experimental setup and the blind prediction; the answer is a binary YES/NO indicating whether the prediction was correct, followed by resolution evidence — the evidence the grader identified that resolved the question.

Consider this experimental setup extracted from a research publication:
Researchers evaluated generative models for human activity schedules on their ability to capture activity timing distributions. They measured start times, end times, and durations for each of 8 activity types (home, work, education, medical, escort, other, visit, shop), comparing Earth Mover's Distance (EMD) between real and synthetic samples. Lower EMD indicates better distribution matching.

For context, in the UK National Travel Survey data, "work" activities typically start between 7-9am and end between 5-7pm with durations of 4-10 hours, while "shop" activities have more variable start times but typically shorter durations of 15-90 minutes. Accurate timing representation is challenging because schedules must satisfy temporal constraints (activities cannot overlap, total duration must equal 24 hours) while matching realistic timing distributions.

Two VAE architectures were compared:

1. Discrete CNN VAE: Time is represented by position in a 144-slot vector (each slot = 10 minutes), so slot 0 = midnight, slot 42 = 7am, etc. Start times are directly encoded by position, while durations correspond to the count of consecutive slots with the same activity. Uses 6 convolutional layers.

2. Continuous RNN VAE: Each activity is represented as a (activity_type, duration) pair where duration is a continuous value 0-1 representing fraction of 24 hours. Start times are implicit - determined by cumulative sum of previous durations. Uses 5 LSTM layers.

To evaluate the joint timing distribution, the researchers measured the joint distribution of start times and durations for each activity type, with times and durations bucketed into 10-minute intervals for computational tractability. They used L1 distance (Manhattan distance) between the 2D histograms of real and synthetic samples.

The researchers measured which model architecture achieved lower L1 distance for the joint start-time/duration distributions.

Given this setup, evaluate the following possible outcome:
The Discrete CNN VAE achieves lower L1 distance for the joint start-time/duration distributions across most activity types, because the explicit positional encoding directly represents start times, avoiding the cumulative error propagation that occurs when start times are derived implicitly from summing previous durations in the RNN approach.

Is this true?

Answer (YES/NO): NO